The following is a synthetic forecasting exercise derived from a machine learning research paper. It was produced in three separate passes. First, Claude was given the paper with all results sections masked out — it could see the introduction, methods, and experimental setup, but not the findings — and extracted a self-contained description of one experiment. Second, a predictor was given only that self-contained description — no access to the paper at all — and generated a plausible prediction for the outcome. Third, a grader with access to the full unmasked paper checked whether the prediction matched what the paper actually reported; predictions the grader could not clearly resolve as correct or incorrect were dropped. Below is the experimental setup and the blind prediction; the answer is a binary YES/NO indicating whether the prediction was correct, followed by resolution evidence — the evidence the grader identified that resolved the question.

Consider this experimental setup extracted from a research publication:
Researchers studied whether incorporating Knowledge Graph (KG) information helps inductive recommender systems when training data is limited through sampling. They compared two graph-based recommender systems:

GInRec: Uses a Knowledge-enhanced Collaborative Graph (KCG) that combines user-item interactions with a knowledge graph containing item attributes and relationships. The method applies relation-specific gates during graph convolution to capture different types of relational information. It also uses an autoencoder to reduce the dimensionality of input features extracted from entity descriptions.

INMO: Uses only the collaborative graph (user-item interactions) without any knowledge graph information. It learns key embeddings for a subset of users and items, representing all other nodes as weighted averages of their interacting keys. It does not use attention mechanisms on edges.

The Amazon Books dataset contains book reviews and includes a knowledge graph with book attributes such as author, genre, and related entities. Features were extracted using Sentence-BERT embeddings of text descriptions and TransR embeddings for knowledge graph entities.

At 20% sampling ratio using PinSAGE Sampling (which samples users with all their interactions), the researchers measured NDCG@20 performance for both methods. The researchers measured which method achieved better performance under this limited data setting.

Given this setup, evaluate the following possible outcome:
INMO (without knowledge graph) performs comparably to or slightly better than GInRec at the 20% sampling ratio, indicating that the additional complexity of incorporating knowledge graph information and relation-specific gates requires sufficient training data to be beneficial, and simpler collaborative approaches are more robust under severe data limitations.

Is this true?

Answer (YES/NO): NO